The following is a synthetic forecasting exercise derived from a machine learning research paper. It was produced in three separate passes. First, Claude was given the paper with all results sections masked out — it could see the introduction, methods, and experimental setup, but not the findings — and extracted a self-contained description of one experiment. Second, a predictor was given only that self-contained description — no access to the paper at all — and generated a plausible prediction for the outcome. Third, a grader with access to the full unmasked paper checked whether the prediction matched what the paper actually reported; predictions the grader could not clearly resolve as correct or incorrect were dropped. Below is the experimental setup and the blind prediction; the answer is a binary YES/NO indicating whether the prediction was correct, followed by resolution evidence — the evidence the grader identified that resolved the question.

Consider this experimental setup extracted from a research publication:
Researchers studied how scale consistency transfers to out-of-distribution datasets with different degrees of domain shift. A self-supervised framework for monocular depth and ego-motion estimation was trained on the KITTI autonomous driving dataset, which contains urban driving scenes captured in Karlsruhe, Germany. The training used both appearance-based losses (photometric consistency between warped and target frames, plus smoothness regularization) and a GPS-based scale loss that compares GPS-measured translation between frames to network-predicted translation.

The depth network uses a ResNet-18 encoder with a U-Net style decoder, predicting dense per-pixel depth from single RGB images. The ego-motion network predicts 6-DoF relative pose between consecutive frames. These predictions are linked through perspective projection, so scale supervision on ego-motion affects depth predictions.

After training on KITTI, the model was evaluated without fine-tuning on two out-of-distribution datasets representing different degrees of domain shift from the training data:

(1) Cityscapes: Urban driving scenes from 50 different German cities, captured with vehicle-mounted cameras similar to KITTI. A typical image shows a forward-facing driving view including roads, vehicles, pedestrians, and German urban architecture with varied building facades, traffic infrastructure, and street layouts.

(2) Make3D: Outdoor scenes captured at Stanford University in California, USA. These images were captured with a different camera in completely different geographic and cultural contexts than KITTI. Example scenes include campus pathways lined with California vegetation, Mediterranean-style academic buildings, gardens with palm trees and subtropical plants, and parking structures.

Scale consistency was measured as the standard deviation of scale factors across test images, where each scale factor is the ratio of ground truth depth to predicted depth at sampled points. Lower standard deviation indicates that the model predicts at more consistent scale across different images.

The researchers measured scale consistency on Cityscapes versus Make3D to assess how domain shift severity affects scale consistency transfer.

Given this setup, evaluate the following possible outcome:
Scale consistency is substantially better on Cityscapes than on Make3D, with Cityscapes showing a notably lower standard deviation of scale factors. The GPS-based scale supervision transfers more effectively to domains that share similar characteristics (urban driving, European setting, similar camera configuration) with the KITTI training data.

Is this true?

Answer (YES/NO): NO